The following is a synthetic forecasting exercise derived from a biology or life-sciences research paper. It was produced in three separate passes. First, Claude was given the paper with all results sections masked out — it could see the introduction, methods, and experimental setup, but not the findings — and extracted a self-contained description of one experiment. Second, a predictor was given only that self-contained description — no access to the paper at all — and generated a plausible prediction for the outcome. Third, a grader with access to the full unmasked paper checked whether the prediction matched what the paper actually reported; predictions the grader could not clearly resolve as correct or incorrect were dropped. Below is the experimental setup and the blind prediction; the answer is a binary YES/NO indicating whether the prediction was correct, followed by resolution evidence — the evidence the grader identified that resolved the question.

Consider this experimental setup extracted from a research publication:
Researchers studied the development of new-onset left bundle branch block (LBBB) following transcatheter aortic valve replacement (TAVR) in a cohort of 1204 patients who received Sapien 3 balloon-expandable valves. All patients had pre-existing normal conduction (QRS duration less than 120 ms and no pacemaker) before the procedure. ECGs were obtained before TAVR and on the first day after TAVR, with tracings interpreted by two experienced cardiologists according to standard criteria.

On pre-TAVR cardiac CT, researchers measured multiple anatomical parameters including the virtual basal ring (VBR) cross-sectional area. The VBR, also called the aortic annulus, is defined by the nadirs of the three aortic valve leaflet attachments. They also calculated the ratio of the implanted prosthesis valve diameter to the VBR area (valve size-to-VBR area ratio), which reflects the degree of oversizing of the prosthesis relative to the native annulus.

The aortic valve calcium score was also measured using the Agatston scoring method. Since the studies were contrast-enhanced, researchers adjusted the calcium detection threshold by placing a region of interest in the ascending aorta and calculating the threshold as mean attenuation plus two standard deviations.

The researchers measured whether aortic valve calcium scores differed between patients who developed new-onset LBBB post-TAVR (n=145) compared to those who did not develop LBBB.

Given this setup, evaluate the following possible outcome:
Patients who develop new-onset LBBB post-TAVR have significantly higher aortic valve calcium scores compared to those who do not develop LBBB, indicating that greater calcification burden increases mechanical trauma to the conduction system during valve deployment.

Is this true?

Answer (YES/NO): NO